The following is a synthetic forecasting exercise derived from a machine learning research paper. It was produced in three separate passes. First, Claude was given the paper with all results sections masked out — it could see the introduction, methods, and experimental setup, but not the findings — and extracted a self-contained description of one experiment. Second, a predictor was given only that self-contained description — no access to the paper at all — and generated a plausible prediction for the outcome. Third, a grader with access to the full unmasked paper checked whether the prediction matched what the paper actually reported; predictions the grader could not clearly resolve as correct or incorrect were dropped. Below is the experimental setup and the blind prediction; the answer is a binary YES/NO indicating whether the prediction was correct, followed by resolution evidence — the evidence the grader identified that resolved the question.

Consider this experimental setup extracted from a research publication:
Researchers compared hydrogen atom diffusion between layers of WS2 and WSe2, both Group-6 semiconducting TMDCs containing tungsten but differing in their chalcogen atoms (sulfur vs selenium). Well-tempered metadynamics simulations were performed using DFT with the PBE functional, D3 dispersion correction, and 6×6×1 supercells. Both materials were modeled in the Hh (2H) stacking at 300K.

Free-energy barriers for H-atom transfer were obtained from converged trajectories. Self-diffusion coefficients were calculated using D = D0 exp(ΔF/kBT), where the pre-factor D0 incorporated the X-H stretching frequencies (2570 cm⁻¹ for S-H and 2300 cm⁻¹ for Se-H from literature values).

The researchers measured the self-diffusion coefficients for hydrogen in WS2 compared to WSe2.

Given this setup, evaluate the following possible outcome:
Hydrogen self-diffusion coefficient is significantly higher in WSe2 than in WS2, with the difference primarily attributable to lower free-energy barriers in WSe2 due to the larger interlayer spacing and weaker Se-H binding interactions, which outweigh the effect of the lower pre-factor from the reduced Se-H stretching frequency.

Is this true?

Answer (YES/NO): YES